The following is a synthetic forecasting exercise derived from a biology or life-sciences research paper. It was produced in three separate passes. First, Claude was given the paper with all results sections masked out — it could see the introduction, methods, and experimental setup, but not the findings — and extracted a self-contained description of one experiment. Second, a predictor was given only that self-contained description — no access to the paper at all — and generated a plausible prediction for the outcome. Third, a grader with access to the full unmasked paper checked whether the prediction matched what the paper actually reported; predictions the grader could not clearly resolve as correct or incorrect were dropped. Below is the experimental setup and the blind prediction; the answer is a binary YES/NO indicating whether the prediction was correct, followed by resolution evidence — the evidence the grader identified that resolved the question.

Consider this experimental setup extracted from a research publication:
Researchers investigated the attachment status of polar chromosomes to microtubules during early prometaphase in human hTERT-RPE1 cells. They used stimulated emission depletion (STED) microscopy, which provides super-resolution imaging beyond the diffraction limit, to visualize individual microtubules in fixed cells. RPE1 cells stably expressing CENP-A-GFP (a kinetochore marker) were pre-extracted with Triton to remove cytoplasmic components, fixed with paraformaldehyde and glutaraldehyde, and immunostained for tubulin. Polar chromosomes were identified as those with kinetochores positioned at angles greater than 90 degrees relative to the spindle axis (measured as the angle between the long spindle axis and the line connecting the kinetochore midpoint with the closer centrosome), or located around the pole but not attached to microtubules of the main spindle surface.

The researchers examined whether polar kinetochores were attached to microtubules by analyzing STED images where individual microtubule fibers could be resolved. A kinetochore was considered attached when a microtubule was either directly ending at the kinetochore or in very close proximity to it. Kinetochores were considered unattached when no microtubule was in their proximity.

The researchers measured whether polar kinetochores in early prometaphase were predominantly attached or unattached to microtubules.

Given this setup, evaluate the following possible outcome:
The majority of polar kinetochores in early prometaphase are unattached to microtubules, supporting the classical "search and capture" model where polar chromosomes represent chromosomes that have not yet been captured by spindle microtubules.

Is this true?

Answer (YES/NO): NO